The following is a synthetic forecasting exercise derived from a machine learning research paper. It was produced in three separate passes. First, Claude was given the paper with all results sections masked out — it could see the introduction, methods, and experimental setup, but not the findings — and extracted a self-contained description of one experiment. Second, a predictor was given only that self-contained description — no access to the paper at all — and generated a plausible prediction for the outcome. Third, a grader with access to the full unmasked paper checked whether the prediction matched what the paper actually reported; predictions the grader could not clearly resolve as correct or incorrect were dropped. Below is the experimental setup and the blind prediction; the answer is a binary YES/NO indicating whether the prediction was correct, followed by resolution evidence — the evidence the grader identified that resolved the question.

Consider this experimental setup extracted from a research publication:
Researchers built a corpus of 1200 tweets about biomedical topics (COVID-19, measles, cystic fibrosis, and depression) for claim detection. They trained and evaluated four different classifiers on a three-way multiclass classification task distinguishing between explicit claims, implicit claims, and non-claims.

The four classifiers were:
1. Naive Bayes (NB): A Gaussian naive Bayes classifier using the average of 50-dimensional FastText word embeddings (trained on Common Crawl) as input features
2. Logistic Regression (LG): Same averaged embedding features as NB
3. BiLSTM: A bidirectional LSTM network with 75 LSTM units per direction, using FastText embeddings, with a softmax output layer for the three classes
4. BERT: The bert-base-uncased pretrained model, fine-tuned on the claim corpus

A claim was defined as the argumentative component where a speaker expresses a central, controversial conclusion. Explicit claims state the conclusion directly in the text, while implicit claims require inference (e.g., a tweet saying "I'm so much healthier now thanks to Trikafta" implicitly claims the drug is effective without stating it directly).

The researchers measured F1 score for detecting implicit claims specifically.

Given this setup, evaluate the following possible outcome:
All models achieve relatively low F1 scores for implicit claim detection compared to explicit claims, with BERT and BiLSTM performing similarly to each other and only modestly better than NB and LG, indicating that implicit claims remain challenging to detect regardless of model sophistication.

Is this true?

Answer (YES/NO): NO